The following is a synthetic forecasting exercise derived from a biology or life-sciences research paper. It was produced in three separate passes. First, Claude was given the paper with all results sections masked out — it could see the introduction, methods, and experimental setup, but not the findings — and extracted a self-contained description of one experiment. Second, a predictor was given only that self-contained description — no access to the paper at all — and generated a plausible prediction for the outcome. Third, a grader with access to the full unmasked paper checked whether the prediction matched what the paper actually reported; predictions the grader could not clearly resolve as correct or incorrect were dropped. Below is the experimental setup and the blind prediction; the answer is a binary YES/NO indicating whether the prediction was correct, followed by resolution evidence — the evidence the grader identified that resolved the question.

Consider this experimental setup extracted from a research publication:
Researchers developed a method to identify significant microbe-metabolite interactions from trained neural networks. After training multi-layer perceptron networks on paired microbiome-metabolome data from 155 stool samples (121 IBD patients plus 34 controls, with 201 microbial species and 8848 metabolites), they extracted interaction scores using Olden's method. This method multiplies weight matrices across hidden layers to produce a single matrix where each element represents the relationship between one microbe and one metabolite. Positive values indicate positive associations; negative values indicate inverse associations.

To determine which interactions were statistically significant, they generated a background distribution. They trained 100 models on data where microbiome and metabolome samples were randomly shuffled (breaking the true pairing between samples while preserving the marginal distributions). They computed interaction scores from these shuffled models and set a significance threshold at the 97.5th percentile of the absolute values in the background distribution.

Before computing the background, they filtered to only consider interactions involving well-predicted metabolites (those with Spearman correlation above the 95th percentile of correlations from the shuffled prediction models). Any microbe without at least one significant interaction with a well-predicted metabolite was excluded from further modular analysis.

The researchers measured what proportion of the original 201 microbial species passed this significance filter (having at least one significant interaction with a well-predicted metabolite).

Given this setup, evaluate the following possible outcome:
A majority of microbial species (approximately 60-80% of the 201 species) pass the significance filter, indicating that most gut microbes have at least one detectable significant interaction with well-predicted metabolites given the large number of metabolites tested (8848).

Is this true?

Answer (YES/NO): NO